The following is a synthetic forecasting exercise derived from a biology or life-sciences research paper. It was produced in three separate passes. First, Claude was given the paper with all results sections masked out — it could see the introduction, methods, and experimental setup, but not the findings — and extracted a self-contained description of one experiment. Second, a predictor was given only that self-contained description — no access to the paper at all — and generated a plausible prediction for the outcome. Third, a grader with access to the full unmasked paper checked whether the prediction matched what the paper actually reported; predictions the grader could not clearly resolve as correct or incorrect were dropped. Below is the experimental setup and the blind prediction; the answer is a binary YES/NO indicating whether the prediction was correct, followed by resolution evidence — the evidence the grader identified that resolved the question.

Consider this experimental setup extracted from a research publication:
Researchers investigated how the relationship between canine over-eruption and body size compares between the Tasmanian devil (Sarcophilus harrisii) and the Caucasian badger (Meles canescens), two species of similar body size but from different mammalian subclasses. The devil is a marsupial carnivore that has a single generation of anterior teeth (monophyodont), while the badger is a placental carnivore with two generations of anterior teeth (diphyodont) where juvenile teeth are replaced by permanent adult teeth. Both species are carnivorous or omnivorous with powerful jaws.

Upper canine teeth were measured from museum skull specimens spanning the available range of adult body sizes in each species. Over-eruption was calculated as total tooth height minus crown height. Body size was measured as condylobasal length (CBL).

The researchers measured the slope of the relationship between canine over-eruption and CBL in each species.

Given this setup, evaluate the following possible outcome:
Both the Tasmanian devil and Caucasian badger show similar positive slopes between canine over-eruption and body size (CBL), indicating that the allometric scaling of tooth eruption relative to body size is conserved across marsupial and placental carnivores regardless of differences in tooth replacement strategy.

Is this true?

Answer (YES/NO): NO